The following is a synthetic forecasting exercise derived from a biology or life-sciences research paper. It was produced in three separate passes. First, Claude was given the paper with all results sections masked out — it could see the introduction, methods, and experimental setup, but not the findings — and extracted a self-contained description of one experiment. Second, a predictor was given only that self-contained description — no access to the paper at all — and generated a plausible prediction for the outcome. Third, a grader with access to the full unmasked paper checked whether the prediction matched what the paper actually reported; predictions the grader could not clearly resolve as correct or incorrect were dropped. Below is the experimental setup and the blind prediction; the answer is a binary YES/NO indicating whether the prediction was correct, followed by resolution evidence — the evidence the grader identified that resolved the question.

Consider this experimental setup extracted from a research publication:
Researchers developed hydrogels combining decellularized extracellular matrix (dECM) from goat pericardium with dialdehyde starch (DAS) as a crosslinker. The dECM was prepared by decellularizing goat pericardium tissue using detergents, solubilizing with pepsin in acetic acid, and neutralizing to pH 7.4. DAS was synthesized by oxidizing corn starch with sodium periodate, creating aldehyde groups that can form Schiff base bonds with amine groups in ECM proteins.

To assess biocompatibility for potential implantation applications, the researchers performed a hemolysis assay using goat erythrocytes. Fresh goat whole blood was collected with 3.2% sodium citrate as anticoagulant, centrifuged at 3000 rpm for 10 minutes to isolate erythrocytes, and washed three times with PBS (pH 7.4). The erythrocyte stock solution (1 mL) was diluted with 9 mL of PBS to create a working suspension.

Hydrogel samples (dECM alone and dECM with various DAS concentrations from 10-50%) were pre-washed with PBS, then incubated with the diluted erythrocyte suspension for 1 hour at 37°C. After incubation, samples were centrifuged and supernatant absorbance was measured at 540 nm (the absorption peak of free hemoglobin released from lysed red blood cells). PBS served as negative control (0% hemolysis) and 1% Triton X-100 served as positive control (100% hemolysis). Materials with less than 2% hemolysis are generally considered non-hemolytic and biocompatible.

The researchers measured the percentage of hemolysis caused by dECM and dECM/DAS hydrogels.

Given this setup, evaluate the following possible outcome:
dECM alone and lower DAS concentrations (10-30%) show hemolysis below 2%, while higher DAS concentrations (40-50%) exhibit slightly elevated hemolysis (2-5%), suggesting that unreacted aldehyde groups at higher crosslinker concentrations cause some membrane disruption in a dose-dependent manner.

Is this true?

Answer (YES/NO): NO